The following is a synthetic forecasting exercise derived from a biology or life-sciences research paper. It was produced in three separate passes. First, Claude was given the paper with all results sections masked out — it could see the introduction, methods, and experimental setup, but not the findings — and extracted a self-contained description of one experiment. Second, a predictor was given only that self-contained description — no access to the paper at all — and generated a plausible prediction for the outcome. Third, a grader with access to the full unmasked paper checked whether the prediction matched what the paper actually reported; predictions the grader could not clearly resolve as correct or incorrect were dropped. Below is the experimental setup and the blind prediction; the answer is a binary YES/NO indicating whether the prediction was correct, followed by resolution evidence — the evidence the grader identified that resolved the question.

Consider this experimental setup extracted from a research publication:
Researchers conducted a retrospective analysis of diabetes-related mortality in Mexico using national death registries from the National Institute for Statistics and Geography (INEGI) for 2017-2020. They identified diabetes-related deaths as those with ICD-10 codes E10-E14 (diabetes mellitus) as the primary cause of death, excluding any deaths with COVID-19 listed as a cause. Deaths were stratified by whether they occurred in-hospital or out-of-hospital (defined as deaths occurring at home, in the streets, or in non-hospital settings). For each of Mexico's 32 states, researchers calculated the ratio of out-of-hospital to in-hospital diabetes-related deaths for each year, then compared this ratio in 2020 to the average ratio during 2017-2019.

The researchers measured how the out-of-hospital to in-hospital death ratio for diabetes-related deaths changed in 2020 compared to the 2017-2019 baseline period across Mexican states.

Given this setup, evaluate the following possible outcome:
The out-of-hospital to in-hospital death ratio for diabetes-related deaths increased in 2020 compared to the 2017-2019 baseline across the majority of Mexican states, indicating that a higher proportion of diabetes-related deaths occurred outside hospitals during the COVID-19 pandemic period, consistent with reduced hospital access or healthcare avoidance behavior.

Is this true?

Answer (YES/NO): YES